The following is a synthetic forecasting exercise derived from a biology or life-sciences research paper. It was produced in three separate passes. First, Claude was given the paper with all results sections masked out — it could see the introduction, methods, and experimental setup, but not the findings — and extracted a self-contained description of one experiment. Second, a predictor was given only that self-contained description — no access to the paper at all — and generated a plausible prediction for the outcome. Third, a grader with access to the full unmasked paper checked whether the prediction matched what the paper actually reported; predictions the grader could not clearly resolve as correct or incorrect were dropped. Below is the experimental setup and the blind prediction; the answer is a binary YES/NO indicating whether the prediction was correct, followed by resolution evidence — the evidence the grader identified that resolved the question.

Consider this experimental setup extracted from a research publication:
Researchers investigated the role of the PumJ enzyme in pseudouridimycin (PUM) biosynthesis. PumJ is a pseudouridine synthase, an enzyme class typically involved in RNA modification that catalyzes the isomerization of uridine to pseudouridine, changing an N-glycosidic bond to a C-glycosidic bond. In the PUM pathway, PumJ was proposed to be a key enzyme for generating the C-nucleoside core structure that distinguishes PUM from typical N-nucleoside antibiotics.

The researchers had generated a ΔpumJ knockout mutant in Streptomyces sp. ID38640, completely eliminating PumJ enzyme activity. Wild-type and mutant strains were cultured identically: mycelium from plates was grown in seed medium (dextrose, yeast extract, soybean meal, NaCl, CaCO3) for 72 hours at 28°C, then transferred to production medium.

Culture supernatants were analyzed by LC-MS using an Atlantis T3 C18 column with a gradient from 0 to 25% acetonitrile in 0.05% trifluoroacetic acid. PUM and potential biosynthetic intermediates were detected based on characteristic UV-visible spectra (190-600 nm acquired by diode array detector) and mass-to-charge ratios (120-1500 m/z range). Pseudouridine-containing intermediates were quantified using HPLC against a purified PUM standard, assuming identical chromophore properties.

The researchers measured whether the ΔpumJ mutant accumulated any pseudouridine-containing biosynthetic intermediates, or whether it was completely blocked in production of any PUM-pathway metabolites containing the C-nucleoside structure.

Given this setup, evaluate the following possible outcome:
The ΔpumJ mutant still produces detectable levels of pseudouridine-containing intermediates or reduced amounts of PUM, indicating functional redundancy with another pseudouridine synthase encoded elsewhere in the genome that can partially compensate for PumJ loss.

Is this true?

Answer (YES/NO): NO